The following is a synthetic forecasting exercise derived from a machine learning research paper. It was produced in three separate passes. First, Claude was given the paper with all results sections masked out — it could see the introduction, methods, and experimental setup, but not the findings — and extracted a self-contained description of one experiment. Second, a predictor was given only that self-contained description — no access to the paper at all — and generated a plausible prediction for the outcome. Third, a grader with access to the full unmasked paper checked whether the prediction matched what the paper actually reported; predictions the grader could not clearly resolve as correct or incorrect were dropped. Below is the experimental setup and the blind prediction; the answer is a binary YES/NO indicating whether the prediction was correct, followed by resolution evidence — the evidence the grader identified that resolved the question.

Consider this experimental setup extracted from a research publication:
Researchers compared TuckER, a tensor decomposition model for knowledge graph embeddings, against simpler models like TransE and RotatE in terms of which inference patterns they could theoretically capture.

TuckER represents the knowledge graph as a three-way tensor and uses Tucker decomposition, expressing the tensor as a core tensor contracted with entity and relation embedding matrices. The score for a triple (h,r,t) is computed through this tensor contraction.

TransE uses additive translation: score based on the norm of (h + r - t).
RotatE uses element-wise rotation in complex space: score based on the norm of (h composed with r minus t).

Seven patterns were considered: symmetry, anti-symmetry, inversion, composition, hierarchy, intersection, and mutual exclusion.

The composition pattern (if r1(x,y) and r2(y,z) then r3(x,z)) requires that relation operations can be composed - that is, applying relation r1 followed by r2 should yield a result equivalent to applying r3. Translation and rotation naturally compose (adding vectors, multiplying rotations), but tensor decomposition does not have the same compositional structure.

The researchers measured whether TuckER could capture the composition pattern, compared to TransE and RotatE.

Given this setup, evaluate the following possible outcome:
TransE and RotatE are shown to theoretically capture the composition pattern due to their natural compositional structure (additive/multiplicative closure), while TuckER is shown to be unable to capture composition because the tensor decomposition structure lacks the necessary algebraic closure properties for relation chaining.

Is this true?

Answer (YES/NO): YES